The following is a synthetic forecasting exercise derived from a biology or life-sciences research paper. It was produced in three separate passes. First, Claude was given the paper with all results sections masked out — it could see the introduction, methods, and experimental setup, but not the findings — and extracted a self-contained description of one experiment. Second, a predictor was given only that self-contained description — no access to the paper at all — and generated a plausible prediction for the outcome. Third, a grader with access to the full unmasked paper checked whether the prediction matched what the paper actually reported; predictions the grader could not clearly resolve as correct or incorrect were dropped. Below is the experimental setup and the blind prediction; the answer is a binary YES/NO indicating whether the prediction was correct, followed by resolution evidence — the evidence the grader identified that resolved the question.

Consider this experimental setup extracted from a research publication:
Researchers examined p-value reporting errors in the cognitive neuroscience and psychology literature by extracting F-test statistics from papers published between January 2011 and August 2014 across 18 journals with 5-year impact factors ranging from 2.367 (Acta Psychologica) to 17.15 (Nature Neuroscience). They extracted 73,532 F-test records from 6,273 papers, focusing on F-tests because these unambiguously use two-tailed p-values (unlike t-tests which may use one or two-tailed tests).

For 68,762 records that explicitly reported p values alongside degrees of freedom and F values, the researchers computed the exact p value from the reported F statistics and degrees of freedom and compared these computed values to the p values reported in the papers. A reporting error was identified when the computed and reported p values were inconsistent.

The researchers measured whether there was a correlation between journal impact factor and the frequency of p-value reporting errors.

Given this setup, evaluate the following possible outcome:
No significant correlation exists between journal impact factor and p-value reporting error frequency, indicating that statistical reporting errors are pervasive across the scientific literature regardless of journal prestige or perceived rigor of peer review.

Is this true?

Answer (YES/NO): NO